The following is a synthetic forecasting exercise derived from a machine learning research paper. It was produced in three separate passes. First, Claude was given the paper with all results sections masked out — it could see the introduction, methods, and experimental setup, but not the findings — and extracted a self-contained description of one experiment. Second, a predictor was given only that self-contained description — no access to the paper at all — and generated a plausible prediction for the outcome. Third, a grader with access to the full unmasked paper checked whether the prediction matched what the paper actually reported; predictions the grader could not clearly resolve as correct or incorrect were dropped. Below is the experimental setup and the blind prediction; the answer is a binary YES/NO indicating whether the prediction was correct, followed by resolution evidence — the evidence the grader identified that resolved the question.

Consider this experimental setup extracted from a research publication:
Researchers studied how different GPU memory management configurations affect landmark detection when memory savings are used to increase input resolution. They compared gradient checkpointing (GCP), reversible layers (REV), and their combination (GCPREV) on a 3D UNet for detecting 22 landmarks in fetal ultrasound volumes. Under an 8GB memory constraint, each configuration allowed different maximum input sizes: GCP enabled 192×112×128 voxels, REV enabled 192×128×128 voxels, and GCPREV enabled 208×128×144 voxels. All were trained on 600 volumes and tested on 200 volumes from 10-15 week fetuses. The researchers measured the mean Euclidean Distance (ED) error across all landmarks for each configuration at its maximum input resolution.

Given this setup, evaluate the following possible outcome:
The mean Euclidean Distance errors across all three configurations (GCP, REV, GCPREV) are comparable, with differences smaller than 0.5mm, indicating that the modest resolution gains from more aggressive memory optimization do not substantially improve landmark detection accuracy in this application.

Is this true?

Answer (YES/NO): NO